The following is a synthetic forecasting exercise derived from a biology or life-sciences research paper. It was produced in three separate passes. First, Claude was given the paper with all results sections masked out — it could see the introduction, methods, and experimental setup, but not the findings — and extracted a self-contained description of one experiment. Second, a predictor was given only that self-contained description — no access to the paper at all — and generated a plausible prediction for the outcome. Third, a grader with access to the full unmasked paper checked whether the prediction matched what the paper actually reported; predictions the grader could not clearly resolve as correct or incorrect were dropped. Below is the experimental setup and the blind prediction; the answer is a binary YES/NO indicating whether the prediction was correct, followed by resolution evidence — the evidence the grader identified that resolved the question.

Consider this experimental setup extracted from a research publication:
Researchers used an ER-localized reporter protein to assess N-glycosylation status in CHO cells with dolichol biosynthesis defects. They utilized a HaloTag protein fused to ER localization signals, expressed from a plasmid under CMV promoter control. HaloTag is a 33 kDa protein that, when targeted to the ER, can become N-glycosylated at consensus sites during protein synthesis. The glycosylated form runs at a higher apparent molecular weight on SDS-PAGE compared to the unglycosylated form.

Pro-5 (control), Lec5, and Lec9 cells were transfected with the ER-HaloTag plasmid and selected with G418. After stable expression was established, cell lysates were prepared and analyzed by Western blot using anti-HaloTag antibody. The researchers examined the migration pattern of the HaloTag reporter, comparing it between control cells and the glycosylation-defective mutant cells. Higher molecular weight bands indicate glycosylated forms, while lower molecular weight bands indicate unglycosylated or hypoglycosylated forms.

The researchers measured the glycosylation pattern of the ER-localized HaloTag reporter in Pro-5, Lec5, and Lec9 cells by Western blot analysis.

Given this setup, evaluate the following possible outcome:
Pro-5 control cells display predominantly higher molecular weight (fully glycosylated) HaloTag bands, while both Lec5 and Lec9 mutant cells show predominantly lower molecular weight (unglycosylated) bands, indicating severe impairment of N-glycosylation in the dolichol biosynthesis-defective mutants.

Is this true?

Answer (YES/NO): NO